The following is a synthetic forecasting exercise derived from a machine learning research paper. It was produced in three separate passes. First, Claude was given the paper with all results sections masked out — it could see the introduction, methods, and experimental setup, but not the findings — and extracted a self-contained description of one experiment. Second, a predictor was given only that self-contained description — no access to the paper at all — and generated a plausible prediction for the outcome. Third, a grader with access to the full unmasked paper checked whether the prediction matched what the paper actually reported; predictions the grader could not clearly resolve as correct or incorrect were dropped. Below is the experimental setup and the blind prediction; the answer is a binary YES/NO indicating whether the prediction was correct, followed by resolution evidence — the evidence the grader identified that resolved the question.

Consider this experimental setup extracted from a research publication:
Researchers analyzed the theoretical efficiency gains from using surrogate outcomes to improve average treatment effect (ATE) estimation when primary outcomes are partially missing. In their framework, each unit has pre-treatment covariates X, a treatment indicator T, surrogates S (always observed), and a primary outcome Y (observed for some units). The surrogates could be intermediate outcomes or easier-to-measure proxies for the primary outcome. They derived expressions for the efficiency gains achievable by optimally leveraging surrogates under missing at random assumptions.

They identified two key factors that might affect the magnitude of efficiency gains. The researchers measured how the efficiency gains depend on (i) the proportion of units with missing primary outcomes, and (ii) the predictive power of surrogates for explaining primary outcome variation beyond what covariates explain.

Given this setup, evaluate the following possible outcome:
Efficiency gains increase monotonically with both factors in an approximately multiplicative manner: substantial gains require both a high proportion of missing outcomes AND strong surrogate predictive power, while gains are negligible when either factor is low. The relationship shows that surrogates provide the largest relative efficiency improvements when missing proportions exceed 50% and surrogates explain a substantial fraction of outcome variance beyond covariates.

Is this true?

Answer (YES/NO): NO